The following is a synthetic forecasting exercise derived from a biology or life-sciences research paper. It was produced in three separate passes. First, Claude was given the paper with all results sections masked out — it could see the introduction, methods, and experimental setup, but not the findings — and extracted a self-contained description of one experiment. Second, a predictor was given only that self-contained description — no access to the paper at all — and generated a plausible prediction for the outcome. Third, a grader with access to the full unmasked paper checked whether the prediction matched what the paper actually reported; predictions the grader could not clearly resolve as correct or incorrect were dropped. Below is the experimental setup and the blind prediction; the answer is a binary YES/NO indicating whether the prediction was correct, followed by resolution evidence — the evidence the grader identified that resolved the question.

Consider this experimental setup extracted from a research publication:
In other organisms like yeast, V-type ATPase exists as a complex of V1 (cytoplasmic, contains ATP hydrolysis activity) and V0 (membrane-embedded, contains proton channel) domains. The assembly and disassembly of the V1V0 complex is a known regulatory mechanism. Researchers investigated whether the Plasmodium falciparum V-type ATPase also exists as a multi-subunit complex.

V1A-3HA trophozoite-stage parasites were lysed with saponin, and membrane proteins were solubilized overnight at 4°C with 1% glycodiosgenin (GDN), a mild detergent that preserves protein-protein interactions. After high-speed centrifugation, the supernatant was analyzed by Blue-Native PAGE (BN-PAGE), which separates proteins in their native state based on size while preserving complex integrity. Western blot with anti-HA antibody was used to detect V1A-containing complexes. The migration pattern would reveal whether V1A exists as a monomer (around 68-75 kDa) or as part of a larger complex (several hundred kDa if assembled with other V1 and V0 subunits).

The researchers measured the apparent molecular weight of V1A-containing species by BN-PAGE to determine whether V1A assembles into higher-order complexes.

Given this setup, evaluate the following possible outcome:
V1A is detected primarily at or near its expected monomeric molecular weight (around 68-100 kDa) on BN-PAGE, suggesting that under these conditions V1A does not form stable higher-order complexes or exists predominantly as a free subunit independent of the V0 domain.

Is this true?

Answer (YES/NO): NO